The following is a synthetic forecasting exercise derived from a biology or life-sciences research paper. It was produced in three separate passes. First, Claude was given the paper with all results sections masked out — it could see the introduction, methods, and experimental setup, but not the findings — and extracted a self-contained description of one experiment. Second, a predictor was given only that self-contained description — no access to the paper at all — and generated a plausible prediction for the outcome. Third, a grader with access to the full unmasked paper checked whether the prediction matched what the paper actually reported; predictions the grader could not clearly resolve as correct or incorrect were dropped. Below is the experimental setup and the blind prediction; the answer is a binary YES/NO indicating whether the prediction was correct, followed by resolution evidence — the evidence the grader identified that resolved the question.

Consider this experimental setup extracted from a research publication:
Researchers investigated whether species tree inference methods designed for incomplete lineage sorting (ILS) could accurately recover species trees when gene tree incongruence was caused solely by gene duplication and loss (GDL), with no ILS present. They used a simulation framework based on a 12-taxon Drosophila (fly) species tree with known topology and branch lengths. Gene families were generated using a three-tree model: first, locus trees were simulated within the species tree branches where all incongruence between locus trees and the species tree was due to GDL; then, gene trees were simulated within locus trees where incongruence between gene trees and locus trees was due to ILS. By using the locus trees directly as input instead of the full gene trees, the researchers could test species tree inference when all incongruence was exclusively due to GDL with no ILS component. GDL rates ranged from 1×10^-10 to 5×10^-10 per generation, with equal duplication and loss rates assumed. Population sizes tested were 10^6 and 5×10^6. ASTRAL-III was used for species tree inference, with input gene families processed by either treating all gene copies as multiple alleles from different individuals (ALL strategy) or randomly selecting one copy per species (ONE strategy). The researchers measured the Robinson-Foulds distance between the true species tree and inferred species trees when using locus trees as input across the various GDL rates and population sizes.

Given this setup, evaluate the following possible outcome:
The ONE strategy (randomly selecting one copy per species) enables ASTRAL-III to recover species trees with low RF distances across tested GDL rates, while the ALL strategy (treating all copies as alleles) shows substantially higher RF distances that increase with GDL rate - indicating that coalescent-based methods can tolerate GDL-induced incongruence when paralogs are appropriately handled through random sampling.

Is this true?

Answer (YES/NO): NO